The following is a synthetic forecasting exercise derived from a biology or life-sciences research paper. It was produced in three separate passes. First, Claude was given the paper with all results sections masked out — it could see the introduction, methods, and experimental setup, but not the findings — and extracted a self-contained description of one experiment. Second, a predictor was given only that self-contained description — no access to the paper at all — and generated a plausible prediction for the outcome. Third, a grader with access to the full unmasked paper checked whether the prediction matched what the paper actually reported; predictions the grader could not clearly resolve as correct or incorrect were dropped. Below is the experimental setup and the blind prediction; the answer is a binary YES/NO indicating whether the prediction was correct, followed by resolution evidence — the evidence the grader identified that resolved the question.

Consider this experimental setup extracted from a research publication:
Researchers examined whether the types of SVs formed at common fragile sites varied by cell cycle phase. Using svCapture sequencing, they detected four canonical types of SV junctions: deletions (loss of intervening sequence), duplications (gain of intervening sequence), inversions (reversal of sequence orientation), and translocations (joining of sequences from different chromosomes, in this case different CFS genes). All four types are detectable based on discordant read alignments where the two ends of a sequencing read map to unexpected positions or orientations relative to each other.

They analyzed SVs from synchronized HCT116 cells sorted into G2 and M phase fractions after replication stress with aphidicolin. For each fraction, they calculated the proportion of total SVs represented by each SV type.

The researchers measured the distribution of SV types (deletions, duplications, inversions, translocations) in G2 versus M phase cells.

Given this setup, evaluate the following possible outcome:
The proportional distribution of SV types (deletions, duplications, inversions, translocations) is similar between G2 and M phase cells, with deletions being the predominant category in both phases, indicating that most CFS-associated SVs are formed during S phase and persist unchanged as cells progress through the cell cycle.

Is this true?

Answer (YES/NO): NO